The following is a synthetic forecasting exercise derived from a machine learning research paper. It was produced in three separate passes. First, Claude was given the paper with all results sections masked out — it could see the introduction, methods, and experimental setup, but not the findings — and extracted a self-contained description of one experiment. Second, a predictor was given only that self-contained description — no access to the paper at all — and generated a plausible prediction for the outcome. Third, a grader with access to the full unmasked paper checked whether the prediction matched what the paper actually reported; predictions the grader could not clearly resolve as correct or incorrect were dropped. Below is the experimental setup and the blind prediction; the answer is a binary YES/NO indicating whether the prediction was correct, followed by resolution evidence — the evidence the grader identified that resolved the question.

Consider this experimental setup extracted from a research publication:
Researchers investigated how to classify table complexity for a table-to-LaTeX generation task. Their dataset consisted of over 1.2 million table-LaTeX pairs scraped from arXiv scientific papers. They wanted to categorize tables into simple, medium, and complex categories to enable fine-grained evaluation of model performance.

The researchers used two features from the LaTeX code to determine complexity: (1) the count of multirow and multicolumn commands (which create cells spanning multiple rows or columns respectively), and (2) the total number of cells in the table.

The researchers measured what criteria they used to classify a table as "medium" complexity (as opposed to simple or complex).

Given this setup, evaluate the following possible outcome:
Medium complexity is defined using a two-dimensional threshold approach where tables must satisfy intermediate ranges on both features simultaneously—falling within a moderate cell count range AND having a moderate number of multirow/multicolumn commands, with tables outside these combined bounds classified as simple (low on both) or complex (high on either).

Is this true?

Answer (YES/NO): NO